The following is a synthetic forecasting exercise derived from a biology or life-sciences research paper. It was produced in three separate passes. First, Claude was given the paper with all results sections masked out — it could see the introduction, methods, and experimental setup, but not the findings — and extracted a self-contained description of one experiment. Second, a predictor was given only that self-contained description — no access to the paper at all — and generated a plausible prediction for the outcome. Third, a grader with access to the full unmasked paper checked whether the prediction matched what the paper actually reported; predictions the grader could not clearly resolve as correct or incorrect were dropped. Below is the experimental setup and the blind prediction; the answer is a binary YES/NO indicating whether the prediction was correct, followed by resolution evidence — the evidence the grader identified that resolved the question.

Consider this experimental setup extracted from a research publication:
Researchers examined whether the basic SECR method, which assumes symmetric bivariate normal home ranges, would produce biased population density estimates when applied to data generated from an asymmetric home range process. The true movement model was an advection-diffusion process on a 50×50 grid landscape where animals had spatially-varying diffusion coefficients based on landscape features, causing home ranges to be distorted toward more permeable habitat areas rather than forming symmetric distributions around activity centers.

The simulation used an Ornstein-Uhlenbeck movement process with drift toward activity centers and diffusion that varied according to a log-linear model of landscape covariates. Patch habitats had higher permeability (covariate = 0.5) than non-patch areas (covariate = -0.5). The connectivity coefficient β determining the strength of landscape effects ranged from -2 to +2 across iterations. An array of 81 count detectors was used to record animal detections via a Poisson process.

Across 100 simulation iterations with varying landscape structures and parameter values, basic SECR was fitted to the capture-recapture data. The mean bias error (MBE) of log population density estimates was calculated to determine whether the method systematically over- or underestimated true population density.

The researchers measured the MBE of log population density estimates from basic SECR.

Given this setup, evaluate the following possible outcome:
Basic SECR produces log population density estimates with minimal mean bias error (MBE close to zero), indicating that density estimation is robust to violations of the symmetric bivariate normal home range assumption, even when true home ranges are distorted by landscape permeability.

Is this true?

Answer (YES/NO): YES